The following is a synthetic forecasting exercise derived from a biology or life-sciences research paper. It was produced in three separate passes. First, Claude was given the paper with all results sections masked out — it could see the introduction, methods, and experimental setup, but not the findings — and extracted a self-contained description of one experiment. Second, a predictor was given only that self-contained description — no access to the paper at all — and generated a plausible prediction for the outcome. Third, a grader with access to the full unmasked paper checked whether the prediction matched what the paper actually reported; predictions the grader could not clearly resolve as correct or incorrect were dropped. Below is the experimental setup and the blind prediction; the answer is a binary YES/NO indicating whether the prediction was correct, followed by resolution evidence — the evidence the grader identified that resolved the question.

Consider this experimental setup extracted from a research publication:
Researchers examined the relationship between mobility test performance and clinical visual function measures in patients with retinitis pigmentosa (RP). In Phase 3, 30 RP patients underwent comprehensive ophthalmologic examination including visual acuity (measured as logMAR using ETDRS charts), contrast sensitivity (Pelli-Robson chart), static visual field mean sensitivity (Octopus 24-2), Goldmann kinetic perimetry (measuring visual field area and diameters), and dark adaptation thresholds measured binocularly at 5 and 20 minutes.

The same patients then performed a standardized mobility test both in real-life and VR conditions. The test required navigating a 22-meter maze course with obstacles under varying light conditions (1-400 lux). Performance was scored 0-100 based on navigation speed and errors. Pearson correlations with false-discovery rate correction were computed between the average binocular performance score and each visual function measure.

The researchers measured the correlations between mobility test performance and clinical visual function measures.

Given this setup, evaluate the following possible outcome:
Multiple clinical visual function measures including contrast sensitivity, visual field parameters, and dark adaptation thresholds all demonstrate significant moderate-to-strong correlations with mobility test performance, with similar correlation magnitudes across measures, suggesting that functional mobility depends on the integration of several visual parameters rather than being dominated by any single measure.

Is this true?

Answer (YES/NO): NO